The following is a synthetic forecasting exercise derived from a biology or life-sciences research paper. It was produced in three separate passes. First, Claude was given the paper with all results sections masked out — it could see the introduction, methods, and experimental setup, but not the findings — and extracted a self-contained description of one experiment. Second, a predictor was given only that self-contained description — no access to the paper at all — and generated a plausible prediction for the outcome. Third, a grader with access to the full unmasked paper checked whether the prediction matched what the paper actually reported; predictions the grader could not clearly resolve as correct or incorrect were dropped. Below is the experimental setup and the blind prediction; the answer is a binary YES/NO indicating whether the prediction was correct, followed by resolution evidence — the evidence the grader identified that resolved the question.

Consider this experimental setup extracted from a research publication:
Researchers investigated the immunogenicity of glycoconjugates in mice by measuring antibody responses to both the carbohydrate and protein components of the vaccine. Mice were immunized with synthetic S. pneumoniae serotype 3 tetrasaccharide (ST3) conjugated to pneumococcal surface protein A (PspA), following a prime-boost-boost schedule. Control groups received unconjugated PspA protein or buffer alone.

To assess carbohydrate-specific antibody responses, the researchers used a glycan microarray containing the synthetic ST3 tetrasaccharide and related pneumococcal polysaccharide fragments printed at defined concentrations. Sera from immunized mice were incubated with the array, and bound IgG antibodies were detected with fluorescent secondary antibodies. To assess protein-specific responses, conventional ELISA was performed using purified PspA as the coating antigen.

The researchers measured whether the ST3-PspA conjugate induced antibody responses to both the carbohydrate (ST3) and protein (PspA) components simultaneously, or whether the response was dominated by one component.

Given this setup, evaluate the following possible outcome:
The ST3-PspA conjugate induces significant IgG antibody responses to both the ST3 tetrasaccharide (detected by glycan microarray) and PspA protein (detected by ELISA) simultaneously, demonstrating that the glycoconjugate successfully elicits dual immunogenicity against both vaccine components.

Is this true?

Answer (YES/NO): YES